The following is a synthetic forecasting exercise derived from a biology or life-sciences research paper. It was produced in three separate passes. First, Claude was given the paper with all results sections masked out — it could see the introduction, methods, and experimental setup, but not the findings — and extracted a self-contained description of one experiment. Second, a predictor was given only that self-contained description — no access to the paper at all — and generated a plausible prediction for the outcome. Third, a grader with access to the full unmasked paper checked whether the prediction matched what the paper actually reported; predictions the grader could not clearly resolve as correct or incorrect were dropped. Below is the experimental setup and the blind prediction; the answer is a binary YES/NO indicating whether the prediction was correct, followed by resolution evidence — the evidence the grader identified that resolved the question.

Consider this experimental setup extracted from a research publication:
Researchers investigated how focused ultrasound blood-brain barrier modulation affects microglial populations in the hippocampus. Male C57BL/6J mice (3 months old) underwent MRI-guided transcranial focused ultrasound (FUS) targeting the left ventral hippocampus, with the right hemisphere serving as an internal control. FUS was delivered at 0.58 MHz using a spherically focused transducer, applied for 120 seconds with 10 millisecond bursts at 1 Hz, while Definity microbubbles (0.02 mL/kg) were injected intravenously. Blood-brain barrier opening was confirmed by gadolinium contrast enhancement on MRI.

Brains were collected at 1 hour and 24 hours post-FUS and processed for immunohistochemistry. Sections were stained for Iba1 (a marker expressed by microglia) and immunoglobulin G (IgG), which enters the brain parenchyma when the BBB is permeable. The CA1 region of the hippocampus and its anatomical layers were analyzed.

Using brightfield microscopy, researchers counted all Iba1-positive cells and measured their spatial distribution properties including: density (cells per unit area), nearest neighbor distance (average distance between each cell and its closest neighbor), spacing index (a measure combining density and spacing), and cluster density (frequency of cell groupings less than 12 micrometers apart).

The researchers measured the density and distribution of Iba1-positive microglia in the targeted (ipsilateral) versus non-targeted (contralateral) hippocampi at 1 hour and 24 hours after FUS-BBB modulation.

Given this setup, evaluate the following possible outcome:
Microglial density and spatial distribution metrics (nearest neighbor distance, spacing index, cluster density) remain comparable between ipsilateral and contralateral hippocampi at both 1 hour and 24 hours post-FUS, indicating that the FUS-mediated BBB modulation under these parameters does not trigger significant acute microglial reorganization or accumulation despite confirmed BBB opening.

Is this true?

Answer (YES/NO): YES